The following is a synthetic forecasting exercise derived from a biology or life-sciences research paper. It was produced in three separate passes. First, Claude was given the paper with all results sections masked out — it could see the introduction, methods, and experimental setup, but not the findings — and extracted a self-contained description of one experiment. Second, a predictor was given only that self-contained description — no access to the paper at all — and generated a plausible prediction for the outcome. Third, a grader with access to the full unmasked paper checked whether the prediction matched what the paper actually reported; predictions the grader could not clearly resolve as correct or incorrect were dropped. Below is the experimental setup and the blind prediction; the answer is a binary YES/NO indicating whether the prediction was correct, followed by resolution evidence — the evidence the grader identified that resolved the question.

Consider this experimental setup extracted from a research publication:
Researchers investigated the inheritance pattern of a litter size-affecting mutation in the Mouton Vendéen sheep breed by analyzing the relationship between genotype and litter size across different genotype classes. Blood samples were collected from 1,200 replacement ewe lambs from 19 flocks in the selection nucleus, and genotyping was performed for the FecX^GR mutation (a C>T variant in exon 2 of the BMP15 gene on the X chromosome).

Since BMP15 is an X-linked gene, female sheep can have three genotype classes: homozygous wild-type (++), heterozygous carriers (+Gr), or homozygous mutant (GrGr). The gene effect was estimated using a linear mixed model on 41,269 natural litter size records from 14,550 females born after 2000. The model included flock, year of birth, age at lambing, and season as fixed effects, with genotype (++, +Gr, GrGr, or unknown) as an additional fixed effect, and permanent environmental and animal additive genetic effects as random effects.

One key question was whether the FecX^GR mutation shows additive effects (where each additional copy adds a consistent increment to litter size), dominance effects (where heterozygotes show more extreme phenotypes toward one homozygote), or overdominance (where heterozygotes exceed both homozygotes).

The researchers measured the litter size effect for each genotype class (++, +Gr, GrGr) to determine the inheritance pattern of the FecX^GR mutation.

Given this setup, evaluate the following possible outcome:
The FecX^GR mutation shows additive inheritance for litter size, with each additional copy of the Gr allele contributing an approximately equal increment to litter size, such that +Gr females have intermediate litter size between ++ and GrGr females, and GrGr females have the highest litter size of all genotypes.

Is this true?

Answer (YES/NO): NO